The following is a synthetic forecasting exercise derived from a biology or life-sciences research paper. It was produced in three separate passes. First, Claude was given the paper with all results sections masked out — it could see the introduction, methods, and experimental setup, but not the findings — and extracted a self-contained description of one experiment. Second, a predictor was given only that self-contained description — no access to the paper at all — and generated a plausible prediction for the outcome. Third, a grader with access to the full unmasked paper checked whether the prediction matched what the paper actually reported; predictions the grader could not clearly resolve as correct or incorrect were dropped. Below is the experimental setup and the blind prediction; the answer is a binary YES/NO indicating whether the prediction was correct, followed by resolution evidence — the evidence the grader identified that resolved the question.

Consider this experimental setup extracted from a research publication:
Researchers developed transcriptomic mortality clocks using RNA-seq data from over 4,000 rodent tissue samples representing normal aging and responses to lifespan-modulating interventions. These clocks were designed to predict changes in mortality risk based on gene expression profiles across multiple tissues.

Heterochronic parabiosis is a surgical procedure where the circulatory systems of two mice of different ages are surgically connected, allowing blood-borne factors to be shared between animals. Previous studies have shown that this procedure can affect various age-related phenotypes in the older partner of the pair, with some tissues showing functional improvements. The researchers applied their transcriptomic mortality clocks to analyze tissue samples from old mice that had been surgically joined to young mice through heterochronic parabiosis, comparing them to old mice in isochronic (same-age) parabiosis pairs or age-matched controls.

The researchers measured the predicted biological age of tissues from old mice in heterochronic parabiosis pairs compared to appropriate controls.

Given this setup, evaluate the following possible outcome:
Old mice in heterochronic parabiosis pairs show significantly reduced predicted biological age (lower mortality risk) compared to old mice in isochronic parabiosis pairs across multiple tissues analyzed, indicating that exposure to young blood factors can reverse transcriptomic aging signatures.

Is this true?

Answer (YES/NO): NO